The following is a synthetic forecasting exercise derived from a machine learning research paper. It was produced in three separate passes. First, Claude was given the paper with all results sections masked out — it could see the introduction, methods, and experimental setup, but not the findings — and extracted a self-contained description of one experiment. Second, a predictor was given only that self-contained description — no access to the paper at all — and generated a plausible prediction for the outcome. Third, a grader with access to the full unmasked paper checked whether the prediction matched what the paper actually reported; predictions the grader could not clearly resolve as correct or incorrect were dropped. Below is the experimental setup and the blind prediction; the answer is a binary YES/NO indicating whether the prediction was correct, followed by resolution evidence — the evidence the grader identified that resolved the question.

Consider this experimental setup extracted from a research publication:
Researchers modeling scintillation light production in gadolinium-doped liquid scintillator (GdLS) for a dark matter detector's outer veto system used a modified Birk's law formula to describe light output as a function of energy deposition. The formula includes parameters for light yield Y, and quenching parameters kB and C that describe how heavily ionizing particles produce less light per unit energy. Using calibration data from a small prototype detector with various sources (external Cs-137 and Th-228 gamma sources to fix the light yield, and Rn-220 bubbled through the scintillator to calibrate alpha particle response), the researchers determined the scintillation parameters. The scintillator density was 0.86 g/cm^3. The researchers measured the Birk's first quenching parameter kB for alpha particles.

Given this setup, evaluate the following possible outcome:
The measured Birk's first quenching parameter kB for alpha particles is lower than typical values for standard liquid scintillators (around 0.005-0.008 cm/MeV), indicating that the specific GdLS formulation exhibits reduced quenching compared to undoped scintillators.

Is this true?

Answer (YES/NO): NO